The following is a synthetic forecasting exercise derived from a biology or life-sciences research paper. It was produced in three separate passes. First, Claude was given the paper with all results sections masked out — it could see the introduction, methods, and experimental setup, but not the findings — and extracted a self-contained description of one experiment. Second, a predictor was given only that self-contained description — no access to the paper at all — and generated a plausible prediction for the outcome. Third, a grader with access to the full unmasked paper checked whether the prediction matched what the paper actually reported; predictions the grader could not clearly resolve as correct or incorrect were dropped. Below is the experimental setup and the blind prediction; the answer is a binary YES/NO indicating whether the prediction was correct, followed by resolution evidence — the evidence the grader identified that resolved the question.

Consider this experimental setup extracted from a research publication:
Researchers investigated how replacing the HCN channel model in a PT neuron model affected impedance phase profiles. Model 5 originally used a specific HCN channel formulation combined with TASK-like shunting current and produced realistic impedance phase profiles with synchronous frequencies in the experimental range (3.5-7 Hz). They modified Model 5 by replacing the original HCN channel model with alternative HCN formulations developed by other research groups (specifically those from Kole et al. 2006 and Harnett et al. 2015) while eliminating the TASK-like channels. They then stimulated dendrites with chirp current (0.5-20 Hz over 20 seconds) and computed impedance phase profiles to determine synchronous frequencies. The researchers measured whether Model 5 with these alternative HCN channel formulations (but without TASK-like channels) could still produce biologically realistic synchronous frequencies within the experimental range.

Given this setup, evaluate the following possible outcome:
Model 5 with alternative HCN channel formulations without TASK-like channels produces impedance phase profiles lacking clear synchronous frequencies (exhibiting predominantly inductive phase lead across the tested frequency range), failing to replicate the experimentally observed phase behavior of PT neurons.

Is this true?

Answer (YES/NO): NO